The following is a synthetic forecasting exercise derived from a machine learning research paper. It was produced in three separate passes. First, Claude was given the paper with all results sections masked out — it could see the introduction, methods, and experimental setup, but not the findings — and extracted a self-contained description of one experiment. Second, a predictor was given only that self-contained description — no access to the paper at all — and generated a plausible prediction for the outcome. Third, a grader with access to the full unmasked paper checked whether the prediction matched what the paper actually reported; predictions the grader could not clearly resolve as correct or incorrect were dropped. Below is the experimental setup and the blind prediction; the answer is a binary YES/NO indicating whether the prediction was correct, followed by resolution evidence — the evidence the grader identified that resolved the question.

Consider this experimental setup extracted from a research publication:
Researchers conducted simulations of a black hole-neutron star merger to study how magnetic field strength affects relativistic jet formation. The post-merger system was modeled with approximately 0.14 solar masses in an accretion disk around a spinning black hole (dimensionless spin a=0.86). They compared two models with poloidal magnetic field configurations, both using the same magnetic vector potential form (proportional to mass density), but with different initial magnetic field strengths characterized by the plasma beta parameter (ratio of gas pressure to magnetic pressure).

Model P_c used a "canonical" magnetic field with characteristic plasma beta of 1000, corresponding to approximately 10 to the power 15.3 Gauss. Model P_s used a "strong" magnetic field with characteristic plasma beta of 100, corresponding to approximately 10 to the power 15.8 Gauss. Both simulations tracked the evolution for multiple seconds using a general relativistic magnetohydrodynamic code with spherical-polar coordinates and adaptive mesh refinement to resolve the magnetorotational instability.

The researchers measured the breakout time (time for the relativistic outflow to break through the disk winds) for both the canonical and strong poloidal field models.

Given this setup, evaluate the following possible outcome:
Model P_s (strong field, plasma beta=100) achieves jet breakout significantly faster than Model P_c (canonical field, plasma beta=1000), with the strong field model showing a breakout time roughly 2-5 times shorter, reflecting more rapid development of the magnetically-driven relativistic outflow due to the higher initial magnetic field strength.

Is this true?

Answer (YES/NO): YES